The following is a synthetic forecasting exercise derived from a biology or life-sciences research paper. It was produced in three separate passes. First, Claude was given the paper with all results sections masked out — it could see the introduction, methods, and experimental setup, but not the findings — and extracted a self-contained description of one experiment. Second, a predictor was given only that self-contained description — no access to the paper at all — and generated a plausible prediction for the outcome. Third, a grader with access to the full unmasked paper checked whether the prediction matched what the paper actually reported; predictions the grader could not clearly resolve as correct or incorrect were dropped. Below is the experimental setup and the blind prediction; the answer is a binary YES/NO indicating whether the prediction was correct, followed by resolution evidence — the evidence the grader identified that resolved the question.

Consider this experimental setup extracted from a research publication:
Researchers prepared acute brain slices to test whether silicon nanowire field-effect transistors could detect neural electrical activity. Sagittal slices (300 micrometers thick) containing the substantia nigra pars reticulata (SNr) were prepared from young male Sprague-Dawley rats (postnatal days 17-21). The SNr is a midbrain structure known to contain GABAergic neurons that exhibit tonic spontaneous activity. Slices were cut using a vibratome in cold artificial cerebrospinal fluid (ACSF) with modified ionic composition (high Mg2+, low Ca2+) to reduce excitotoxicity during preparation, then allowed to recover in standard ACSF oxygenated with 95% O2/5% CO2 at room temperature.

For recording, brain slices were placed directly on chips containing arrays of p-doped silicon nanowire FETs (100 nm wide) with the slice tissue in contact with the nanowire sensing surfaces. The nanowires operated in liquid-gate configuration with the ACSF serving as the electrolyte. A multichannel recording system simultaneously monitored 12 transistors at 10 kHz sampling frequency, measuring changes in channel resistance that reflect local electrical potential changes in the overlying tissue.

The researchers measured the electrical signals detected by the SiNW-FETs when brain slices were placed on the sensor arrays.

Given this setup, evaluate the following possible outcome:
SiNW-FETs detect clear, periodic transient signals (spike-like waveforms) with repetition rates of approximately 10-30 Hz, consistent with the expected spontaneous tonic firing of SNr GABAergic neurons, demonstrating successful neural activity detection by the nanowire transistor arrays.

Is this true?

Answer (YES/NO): NO